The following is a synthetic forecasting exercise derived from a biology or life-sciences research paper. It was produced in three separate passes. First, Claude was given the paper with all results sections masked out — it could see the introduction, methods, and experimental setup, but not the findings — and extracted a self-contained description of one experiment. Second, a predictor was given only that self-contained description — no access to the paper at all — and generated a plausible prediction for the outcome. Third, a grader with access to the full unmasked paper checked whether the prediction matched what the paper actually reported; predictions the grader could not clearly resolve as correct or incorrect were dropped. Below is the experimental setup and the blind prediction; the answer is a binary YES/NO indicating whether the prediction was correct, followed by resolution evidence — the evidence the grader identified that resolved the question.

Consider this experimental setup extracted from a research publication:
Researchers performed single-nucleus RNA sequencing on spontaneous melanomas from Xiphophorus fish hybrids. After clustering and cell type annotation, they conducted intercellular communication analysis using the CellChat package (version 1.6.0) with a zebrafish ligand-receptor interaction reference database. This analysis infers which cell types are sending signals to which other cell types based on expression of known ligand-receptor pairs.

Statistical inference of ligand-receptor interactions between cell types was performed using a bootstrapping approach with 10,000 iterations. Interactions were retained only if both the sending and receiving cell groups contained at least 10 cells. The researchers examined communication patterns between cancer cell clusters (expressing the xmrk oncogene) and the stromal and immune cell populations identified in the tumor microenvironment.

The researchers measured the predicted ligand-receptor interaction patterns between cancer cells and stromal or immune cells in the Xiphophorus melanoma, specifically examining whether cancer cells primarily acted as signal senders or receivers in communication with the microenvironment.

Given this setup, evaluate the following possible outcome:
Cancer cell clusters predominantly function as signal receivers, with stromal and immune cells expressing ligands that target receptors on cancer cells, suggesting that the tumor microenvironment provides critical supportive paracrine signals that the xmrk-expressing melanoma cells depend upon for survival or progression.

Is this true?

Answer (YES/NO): NO